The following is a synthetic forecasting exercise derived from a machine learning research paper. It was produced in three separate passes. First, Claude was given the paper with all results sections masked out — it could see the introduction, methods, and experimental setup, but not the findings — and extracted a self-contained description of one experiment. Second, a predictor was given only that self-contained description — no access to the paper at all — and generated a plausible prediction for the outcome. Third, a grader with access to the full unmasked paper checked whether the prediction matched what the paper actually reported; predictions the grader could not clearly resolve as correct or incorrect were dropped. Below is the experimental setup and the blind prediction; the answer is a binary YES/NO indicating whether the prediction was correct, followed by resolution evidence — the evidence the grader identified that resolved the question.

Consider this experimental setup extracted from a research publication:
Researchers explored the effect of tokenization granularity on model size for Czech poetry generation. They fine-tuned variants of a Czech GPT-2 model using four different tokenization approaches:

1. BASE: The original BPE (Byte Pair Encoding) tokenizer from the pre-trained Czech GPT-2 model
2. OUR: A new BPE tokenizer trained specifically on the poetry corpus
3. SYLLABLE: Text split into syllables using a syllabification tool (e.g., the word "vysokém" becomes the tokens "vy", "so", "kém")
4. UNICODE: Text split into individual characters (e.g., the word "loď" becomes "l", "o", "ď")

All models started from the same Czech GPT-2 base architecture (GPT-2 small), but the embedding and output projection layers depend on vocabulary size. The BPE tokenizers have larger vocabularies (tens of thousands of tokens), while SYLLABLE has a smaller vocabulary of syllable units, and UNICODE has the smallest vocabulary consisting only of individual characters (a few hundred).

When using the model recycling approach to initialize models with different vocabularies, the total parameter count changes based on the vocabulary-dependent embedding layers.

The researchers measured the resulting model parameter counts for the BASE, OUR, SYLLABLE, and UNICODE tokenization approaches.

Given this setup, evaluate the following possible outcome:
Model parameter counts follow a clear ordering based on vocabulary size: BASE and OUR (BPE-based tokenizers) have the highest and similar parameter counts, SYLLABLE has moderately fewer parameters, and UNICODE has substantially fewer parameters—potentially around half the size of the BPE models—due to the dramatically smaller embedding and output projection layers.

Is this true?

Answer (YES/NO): NO